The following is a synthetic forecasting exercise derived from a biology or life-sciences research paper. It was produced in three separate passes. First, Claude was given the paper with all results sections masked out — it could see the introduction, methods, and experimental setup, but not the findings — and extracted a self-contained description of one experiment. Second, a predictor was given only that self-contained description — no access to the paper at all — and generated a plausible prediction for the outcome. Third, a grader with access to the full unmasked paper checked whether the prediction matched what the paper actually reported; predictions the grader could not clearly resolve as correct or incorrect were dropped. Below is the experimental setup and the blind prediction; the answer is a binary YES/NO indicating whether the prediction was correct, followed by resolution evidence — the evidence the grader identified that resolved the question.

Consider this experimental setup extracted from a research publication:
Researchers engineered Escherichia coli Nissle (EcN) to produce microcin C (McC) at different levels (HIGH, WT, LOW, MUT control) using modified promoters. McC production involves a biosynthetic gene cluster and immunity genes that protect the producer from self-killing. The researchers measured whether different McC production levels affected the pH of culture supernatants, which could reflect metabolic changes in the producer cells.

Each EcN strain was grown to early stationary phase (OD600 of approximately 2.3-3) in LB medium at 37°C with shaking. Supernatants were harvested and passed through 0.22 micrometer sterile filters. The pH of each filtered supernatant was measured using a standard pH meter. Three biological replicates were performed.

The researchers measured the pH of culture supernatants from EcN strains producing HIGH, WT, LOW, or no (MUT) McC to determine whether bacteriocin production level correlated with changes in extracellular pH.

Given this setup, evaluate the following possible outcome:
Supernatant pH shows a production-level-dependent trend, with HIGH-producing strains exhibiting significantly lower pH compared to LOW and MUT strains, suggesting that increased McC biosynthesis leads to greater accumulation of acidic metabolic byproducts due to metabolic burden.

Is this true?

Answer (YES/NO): NO